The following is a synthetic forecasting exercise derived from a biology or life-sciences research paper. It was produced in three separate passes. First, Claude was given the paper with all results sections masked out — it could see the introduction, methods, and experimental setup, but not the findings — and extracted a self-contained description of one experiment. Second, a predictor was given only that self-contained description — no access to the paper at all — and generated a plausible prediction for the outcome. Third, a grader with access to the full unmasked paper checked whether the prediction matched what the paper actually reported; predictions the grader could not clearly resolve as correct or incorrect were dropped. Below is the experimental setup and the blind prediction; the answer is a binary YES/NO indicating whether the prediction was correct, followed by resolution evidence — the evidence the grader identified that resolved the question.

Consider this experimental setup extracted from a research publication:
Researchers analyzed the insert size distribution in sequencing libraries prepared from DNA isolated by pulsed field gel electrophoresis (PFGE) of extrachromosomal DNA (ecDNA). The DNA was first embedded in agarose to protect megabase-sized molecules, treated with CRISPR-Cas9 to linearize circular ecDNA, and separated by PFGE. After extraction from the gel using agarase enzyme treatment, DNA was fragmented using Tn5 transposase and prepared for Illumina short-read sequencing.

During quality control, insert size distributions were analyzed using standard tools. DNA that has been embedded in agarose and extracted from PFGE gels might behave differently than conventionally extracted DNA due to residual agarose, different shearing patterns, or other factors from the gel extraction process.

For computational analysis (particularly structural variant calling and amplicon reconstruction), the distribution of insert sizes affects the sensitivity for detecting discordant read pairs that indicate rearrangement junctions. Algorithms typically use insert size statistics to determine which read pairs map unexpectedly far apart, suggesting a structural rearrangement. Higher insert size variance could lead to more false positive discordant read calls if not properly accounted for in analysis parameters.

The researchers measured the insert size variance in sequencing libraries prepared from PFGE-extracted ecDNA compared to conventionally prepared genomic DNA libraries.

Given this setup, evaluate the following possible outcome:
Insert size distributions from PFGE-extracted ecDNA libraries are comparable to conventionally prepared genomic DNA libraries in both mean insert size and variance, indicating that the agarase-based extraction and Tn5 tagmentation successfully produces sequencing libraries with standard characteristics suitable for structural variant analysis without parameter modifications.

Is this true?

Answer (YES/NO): NO